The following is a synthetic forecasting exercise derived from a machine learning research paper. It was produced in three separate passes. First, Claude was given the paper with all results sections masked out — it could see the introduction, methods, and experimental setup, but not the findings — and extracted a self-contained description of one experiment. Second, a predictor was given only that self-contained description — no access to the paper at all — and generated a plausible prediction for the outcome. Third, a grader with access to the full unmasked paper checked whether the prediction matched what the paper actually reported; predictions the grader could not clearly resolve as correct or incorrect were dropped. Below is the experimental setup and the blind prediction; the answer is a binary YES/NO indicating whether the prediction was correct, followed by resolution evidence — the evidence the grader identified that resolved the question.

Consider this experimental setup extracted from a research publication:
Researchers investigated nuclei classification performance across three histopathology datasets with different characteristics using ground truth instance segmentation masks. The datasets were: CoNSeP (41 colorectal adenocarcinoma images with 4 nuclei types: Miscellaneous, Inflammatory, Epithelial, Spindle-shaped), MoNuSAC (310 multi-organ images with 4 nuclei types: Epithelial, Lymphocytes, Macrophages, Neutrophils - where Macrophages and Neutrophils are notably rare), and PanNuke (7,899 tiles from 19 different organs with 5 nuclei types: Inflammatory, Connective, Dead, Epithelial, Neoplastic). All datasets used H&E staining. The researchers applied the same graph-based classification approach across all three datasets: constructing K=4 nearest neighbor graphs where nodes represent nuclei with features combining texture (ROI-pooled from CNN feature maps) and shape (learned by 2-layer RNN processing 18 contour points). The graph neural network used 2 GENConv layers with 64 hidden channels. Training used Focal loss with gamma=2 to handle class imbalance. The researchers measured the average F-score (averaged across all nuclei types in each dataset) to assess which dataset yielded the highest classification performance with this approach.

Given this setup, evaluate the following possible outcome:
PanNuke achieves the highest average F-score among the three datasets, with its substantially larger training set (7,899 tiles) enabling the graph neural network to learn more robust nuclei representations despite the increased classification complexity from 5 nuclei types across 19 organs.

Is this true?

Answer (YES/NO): NO